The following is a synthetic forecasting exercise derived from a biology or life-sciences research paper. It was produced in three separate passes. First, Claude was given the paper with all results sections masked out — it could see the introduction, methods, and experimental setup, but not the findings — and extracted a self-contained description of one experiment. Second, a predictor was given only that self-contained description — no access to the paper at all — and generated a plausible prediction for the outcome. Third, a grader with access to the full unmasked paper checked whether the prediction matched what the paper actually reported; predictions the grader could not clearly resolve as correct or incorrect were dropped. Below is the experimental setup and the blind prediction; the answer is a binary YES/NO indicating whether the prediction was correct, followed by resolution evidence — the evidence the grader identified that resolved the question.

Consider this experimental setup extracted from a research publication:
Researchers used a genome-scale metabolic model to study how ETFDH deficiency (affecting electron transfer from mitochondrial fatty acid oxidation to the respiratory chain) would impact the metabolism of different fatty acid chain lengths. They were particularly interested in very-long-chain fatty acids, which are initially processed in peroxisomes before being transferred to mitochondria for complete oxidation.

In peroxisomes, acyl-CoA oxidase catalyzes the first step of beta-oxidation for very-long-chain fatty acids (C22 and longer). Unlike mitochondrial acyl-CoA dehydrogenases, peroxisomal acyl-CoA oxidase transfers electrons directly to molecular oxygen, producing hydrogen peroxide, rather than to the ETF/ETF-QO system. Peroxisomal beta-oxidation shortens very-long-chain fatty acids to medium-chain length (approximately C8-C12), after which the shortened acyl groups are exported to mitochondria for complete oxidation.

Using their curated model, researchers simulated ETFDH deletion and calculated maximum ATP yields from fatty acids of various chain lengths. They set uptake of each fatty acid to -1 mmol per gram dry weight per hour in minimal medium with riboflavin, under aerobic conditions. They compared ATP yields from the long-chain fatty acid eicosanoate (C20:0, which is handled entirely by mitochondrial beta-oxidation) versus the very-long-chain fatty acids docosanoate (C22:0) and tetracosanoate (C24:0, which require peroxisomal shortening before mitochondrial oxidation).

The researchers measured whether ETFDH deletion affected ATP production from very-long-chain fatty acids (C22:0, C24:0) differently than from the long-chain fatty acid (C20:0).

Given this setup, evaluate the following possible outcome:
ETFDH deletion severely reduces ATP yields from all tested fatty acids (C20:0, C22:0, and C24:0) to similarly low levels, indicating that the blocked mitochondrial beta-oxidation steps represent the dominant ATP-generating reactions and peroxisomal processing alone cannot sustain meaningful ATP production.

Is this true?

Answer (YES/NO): YES